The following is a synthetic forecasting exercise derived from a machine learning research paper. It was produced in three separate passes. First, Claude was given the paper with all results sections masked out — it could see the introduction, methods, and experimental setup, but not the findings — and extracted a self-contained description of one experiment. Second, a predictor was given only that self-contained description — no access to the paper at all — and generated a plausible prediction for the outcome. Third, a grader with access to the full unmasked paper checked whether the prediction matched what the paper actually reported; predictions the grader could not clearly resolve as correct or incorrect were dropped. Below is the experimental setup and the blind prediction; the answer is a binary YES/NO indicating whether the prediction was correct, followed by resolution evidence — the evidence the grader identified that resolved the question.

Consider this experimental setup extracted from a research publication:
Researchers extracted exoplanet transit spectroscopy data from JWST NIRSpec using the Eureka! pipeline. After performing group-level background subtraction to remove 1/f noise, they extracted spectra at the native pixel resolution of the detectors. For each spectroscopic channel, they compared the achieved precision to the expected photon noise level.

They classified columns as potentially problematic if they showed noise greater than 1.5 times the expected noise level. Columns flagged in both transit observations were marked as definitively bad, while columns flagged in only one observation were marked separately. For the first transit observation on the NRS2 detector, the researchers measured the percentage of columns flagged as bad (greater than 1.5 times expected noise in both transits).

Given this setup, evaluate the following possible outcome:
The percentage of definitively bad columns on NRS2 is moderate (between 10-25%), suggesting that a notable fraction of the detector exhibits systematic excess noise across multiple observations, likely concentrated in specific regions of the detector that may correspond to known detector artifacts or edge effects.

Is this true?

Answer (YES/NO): NO